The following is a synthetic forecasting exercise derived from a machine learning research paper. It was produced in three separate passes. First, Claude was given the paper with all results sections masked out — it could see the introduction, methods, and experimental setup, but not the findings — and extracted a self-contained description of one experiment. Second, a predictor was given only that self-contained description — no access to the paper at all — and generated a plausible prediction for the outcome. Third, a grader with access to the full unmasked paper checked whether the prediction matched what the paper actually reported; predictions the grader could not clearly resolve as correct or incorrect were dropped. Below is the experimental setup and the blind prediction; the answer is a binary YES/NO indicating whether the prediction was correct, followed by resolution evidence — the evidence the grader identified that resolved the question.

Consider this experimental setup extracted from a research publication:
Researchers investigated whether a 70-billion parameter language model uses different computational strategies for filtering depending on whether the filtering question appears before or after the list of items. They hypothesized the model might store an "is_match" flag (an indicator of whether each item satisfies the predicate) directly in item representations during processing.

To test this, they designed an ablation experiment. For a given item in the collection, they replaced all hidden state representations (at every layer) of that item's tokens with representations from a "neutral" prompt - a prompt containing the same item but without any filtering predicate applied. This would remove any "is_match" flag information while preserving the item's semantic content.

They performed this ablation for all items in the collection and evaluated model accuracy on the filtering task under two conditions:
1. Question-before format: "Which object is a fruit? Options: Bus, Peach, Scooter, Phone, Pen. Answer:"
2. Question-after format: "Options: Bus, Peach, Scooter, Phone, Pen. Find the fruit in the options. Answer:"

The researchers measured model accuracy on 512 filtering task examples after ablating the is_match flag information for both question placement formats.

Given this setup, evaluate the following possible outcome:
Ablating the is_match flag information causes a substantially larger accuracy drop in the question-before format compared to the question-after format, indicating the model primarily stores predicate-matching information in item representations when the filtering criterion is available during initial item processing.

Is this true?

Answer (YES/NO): YES